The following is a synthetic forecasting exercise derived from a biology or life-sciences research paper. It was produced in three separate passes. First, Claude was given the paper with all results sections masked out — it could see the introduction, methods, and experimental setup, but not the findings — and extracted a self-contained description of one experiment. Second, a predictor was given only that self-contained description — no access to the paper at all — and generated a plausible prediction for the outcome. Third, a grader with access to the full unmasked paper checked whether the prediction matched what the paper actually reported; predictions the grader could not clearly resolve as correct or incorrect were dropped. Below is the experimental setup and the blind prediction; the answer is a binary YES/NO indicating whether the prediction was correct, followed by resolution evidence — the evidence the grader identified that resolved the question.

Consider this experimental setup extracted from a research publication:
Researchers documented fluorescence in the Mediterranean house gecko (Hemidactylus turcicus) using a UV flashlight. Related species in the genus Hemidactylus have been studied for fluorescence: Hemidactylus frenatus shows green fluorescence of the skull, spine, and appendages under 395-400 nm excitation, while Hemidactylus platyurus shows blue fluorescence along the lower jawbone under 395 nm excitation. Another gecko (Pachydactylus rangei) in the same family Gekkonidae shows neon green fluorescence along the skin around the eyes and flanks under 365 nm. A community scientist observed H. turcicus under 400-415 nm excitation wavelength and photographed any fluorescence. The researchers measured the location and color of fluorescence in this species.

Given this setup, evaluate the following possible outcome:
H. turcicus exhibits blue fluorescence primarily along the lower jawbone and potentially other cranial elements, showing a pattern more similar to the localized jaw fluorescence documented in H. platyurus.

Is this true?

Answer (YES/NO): NO